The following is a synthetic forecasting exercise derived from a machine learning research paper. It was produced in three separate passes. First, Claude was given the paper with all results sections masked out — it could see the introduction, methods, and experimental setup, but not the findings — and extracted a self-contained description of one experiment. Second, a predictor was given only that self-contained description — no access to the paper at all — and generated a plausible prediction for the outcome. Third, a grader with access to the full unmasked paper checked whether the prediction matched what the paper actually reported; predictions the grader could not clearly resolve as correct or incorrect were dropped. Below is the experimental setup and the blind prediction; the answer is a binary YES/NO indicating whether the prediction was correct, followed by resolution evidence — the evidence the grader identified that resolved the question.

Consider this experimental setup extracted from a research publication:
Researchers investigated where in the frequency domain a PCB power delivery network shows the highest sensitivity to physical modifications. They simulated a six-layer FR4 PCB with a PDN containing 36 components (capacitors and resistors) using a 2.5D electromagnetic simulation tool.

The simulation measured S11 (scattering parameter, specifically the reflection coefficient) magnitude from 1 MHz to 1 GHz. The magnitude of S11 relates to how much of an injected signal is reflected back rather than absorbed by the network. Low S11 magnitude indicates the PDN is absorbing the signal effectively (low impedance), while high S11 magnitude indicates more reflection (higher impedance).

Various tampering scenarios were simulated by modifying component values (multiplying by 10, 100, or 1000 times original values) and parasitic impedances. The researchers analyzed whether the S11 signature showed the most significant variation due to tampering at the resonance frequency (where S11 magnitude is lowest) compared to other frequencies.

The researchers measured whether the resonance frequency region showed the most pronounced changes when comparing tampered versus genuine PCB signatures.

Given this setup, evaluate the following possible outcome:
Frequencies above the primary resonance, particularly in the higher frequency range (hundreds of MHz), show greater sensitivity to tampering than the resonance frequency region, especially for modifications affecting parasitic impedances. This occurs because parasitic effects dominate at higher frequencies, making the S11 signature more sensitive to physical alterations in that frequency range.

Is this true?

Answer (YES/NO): NO